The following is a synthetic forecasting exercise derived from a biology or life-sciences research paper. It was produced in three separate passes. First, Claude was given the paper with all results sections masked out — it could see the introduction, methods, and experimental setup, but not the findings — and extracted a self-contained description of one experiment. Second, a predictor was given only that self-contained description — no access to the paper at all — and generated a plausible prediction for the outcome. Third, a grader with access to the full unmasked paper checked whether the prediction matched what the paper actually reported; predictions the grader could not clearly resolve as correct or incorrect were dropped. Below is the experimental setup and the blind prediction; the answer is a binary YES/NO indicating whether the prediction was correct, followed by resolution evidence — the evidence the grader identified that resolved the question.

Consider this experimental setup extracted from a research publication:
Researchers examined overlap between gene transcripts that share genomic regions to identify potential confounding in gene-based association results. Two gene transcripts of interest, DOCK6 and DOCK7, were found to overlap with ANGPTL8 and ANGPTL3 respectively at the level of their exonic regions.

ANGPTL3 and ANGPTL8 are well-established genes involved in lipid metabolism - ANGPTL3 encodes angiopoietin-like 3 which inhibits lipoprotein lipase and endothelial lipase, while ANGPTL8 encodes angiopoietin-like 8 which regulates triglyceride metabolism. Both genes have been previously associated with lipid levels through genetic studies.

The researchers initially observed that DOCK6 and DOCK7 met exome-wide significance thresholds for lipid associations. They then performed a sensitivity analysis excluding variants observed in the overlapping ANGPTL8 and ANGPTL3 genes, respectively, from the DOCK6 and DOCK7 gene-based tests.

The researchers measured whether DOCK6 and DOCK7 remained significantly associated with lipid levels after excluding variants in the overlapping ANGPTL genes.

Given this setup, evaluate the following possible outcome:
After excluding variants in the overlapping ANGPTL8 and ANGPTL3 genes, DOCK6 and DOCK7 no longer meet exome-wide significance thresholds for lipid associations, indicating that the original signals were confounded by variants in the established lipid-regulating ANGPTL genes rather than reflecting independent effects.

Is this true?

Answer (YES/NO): YES